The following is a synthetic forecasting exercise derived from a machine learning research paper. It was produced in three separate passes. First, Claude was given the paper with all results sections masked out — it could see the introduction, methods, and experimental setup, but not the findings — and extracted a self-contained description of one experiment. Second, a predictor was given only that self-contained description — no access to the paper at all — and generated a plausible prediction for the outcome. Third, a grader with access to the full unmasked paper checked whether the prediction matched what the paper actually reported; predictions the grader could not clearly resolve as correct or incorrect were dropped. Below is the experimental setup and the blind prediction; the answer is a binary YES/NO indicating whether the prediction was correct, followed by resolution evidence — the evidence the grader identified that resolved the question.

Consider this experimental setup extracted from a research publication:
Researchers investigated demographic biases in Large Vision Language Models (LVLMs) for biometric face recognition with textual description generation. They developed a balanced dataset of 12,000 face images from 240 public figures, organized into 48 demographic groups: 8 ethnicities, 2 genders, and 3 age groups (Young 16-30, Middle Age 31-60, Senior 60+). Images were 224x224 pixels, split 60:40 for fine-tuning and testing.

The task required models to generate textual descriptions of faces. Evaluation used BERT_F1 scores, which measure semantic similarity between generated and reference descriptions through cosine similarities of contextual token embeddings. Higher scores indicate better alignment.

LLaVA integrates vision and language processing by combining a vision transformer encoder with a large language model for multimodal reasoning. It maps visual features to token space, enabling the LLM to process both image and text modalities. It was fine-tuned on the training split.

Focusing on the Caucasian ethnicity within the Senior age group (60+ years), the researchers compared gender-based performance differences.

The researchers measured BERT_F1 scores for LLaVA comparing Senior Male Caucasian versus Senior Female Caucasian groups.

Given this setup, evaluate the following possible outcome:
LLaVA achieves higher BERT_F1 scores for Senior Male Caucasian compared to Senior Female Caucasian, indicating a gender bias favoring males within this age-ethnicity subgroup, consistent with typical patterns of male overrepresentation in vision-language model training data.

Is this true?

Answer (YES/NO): NO